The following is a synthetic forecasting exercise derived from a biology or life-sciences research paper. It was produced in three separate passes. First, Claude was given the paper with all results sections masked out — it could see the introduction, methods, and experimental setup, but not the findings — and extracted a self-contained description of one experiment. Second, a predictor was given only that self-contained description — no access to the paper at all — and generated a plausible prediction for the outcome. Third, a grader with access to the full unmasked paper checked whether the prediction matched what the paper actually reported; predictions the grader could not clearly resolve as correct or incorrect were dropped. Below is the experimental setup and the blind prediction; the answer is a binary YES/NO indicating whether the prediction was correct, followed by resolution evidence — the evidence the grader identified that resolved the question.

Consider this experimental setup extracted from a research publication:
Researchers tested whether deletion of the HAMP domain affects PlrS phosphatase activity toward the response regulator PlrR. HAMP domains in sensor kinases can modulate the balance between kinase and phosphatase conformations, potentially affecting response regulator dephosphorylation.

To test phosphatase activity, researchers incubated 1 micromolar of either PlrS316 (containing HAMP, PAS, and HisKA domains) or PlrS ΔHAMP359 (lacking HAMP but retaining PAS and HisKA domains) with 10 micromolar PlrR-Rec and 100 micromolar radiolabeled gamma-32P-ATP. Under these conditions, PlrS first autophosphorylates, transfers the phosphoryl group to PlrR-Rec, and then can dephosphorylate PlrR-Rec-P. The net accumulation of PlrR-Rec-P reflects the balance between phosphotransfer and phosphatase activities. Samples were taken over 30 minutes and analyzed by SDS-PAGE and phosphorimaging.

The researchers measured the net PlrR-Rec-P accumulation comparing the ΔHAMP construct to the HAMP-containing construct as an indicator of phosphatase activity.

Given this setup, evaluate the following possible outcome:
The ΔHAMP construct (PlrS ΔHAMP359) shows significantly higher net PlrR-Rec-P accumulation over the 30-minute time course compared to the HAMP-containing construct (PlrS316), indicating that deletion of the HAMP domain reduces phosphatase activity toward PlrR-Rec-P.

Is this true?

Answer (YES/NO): NO